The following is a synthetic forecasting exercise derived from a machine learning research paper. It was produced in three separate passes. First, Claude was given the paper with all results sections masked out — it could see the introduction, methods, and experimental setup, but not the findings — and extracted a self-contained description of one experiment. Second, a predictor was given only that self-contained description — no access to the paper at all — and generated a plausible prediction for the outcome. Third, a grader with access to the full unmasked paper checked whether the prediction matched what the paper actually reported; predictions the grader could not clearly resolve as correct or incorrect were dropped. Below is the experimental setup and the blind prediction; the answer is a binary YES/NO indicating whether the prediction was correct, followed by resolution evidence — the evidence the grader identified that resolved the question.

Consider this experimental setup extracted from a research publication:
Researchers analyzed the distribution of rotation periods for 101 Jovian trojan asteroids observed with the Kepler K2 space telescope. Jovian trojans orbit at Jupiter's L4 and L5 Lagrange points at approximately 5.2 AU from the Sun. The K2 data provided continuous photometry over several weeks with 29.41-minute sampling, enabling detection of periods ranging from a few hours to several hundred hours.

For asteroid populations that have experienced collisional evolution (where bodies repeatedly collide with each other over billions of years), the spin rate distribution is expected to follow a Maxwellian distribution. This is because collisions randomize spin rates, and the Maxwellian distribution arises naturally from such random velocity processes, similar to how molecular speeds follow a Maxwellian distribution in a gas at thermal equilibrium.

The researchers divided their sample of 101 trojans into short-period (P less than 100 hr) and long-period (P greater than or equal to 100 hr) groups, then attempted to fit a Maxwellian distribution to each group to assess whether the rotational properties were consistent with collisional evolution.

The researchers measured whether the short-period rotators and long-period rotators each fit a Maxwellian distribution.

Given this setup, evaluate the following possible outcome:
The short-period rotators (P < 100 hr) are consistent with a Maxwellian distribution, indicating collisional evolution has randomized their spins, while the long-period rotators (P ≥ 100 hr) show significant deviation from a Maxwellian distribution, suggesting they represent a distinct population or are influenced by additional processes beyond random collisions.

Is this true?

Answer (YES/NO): YES